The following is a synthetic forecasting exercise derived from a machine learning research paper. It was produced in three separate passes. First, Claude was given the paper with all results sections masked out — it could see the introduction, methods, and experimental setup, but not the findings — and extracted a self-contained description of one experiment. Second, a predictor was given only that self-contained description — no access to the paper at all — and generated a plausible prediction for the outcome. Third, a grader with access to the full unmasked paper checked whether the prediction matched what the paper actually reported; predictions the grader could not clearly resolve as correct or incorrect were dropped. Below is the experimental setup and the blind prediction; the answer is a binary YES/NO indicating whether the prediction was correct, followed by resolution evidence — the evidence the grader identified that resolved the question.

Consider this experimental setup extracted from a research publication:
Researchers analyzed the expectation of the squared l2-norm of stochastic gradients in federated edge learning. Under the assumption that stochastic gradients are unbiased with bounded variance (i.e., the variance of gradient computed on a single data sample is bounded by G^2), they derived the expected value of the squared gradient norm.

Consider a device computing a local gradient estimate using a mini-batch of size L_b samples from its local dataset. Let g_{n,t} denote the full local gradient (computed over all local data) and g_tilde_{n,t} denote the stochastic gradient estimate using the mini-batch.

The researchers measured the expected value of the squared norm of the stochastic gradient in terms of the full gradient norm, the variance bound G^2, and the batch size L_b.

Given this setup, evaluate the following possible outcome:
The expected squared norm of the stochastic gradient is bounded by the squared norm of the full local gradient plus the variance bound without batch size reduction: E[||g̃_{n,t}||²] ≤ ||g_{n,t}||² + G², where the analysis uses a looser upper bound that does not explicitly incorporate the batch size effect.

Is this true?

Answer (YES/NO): NO